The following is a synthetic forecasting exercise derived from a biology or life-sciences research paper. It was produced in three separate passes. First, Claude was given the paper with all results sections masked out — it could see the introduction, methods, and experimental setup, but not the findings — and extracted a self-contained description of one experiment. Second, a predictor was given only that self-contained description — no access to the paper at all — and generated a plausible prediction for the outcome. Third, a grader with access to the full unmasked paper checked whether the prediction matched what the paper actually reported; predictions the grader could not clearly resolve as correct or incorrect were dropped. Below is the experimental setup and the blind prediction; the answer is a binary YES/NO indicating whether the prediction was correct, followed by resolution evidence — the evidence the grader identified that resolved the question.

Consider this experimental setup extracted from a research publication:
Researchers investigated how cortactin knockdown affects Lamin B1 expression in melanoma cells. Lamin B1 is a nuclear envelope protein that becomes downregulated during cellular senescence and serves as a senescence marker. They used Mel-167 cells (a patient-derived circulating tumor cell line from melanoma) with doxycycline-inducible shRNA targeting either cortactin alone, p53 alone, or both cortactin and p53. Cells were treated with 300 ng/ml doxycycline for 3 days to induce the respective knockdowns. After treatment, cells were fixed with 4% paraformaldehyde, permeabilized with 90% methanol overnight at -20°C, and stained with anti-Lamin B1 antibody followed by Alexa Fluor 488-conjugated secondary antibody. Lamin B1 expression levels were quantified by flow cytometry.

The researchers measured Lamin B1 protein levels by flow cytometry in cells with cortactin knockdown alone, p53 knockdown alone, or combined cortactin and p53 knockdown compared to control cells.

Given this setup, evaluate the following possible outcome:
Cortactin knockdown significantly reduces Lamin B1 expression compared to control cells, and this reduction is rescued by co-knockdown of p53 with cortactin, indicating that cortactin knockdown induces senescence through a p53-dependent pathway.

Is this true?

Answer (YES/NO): YES